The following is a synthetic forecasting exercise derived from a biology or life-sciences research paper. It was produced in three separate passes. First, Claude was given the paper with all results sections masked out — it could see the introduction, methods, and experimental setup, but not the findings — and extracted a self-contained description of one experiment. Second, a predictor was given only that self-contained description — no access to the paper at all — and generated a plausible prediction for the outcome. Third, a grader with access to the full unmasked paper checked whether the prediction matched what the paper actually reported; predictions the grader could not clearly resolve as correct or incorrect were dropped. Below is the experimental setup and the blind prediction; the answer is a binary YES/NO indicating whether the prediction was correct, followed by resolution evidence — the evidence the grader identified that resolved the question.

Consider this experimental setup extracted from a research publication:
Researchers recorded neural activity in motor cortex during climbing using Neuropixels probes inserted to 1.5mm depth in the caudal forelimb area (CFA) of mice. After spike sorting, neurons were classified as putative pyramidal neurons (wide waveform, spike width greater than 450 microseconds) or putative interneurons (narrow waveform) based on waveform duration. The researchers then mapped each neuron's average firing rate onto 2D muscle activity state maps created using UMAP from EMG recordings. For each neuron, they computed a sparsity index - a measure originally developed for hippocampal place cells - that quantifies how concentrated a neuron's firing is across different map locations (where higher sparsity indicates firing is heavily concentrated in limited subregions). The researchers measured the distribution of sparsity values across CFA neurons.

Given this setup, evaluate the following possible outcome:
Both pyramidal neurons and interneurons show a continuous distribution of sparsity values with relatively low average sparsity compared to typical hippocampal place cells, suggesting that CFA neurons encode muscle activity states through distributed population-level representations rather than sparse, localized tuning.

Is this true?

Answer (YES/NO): NO